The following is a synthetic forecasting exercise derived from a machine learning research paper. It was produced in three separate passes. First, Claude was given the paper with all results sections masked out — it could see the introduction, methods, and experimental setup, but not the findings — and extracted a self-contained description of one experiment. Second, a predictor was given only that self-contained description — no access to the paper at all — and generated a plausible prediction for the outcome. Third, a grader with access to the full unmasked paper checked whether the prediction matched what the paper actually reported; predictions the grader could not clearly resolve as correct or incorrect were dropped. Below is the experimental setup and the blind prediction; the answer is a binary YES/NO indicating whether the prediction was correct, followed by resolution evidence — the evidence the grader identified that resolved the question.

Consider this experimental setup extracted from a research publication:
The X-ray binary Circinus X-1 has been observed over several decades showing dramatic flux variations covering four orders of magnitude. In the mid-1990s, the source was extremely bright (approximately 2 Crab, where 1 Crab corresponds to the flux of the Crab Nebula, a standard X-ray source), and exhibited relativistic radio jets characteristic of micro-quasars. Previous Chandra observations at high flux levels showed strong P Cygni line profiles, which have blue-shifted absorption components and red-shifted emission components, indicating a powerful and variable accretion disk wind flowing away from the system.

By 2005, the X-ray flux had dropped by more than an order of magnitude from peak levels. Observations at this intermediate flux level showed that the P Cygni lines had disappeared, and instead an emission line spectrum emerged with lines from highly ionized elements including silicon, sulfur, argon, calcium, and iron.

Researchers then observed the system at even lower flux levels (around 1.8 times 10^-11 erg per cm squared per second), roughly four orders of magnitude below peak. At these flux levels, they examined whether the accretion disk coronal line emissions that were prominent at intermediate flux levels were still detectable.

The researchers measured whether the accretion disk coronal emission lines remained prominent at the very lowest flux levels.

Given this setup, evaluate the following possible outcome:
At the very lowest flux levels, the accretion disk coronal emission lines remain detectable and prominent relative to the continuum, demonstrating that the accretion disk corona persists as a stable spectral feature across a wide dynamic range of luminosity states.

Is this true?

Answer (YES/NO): NO